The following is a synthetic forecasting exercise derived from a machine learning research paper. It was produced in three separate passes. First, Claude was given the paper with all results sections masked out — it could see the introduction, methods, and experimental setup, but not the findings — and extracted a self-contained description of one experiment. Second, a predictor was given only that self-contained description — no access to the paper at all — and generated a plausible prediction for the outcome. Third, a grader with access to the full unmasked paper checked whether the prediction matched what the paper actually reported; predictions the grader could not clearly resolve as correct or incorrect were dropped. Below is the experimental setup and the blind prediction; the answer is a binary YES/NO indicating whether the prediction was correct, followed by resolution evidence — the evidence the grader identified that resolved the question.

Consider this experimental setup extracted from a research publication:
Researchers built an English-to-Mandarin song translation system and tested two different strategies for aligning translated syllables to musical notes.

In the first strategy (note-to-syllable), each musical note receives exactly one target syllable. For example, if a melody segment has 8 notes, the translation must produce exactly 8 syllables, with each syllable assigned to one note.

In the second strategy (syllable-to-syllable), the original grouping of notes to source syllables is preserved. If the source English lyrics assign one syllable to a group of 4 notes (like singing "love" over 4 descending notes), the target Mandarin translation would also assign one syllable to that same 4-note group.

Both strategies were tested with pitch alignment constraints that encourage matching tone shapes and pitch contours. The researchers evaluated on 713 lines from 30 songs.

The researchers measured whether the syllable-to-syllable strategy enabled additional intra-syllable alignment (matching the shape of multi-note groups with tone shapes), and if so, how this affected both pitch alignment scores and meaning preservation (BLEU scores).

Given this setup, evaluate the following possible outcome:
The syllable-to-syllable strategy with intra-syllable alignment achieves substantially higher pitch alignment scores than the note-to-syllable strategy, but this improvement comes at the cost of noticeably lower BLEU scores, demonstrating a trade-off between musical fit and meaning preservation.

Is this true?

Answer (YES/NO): NO